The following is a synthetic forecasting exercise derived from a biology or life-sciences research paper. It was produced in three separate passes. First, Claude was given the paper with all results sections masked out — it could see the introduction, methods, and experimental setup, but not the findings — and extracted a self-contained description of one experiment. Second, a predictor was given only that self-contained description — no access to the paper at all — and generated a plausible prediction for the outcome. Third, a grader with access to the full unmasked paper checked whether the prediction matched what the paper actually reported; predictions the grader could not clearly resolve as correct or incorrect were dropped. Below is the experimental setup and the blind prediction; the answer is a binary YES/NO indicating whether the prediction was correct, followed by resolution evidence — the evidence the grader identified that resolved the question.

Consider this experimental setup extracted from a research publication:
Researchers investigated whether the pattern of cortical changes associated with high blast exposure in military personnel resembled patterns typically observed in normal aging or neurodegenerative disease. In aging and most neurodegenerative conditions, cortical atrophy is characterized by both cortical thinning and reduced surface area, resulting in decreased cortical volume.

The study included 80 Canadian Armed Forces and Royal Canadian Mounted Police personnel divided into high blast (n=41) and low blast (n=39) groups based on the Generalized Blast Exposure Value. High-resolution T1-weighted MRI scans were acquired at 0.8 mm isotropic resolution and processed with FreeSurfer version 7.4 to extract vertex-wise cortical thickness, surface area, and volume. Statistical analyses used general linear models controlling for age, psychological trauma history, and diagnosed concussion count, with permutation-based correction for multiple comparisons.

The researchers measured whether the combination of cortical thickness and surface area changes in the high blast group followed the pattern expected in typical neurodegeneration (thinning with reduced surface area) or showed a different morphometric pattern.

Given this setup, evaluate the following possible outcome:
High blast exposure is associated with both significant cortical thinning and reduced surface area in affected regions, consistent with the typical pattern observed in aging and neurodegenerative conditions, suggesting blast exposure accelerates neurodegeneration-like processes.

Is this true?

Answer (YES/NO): NO